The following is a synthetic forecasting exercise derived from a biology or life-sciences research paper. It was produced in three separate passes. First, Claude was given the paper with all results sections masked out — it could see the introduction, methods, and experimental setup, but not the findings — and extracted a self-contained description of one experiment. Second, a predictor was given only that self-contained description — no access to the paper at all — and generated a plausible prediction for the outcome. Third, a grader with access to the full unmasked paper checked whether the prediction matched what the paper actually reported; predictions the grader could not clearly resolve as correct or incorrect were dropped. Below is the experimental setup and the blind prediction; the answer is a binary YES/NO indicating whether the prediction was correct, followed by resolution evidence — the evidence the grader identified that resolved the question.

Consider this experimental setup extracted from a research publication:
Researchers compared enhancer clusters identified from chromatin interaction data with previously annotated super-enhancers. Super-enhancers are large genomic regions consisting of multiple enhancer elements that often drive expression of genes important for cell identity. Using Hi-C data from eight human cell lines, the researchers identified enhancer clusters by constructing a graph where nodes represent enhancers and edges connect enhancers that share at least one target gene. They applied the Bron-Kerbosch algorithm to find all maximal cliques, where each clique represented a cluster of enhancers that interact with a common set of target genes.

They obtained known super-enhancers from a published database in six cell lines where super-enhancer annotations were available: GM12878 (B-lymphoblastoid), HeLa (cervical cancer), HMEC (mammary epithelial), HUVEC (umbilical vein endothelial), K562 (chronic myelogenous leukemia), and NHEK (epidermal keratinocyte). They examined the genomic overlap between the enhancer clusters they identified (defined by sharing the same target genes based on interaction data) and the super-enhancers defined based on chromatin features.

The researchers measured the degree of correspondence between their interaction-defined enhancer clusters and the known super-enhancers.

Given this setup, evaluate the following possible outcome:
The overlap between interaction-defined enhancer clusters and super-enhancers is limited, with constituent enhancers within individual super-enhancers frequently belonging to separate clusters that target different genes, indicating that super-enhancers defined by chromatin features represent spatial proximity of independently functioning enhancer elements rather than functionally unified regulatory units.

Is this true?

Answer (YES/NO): NO